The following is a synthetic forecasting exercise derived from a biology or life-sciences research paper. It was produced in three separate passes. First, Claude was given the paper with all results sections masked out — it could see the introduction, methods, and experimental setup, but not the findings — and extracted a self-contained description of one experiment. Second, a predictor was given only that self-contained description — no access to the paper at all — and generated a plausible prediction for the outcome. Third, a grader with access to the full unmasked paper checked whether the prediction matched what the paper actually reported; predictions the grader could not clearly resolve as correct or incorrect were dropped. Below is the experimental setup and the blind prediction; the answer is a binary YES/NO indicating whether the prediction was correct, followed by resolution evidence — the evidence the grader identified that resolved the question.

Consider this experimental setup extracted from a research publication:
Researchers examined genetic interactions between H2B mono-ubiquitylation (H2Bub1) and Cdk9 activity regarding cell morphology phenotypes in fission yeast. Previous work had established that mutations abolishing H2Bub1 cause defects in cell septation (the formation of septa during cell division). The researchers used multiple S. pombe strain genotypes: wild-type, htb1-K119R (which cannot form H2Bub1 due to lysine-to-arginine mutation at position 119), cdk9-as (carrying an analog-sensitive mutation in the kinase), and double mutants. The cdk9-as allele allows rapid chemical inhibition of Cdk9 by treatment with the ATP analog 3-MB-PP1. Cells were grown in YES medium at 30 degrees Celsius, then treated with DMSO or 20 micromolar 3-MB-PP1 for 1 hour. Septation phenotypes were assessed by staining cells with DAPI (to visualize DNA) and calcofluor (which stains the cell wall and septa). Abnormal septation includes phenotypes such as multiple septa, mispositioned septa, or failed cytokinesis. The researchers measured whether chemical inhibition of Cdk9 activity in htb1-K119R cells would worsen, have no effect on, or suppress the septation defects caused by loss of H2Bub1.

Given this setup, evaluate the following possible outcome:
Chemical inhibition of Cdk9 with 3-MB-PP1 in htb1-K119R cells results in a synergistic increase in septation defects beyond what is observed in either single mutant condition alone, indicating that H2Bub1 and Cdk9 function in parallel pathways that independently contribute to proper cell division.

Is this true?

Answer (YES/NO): NO